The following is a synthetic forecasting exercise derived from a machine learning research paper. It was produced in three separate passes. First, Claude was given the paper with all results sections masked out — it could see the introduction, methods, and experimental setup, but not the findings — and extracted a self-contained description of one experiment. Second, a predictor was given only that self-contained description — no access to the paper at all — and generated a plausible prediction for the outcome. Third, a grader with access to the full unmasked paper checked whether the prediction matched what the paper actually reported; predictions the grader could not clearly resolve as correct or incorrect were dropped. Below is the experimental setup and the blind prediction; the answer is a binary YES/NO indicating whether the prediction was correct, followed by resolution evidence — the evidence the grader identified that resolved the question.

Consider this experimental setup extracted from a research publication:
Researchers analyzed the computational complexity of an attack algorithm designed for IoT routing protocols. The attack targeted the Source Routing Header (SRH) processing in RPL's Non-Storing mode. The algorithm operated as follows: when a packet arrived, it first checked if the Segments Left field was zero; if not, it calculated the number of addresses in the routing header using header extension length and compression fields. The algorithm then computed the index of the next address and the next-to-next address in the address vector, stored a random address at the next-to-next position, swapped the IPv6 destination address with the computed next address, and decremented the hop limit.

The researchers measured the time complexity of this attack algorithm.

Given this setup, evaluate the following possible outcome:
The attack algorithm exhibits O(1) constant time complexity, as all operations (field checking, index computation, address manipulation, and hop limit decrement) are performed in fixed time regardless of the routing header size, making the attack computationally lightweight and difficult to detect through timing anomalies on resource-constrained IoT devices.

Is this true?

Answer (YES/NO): NO